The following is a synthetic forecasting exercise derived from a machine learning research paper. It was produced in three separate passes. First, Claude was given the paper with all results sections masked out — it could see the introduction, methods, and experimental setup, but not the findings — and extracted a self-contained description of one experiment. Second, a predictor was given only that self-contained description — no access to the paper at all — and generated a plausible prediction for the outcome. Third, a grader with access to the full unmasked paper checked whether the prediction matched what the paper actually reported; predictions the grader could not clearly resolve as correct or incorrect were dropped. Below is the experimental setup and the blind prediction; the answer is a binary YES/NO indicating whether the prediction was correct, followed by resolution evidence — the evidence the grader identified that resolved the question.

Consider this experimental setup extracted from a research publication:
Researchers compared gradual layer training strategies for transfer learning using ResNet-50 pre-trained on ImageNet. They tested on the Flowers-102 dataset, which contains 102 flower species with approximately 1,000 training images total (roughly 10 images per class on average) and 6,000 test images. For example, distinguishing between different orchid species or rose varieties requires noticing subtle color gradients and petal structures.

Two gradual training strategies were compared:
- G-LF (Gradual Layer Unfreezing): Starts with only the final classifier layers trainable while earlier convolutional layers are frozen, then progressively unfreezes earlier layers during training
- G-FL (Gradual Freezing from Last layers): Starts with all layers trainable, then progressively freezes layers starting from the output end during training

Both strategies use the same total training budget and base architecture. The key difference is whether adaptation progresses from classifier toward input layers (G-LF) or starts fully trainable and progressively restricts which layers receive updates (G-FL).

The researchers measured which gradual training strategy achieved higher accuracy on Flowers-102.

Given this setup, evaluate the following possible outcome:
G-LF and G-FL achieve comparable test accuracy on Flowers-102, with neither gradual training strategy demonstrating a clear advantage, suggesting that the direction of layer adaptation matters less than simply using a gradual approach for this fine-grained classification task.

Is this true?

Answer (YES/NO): NO